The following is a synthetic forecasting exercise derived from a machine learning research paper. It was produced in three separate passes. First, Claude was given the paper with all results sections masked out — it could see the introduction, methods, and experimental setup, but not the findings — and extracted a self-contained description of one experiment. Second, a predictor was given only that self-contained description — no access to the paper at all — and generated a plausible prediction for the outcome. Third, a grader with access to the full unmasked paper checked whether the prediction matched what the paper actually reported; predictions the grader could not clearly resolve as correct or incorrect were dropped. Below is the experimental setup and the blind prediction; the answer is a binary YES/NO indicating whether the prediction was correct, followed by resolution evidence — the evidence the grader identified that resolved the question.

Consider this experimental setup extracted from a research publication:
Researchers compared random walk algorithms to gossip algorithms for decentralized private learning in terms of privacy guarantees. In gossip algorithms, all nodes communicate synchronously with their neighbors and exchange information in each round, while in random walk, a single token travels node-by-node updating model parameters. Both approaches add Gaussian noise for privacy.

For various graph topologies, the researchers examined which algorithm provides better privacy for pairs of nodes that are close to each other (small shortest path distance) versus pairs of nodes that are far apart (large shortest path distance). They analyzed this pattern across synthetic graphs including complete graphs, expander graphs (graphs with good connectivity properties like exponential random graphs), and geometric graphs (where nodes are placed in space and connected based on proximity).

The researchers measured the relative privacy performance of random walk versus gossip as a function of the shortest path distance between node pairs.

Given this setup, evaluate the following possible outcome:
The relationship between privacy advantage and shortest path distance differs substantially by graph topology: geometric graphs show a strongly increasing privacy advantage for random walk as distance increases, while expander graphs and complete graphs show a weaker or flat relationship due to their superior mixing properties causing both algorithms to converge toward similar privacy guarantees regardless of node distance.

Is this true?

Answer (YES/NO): NO